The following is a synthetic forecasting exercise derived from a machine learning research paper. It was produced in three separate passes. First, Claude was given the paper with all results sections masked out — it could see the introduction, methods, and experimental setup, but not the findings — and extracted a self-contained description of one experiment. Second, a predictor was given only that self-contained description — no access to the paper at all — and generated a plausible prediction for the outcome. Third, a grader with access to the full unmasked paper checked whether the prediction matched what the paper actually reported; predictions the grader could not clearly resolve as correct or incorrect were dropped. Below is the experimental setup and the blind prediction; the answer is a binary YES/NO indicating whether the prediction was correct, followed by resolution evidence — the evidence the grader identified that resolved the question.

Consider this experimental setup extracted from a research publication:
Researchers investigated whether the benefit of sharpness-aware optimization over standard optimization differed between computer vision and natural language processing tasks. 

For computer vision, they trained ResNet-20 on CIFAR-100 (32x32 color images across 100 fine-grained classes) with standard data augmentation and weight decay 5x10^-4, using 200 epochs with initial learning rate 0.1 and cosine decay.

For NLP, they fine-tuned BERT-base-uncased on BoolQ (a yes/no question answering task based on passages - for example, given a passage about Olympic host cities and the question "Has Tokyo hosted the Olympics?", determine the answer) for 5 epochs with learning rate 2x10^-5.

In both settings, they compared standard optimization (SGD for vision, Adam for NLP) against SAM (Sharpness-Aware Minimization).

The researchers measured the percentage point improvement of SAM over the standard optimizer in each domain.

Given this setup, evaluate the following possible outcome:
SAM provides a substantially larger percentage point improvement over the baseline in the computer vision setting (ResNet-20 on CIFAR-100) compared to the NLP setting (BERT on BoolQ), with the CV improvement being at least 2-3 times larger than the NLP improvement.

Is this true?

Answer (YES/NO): YES